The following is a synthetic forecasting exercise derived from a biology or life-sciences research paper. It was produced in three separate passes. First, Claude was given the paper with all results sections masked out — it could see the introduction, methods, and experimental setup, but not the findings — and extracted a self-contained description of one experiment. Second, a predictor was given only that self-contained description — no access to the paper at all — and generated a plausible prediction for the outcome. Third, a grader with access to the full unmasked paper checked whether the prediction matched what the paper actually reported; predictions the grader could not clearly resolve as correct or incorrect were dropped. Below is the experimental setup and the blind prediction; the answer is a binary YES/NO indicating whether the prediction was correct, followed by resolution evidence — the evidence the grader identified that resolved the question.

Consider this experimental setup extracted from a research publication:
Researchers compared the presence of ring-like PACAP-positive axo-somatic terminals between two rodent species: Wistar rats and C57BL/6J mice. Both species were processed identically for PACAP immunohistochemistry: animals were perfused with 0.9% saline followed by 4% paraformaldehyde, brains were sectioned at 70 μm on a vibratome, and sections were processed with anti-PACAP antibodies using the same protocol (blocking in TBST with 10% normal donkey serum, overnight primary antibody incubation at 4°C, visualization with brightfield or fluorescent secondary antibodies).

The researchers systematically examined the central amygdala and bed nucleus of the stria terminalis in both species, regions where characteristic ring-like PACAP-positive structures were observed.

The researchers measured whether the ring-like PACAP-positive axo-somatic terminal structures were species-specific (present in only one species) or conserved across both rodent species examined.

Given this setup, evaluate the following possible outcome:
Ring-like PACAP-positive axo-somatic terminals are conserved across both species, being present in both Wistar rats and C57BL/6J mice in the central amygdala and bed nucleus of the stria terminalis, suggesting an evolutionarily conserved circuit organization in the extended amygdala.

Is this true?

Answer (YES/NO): YES